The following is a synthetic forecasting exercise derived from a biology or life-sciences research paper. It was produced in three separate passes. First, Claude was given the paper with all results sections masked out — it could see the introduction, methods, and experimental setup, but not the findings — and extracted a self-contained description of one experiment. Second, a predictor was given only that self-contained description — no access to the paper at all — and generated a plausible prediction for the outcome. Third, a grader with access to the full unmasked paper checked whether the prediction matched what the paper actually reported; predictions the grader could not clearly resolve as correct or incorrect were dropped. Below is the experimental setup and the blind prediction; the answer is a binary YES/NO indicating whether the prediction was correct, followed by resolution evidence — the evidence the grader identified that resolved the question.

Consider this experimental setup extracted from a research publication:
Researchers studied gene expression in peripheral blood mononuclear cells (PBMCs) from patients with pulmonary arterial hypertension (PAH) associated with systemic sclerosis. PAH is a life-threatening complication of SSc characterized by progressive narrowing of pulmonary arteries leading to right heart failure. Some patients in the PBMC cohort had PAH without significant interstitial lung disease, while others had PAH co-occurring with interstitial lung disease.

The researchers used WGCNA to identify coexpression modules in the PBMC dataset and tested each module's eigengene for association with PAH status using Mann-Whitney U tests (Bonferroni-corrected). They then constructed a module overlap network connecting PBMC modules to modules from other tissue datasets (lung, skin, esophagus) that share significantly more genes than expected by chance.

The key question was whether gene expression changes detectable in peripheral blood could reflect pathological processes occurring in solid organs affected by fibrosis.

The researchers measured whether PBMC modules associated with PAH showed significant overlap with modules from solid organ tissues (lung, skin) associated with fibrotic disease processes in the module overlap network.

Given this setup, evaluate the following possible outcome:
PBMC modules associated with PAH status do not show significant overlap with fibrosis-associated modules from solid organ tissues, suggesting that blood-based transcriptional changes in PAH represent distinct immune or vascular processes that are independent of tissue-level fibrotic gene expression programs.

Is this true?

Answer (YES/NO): NO